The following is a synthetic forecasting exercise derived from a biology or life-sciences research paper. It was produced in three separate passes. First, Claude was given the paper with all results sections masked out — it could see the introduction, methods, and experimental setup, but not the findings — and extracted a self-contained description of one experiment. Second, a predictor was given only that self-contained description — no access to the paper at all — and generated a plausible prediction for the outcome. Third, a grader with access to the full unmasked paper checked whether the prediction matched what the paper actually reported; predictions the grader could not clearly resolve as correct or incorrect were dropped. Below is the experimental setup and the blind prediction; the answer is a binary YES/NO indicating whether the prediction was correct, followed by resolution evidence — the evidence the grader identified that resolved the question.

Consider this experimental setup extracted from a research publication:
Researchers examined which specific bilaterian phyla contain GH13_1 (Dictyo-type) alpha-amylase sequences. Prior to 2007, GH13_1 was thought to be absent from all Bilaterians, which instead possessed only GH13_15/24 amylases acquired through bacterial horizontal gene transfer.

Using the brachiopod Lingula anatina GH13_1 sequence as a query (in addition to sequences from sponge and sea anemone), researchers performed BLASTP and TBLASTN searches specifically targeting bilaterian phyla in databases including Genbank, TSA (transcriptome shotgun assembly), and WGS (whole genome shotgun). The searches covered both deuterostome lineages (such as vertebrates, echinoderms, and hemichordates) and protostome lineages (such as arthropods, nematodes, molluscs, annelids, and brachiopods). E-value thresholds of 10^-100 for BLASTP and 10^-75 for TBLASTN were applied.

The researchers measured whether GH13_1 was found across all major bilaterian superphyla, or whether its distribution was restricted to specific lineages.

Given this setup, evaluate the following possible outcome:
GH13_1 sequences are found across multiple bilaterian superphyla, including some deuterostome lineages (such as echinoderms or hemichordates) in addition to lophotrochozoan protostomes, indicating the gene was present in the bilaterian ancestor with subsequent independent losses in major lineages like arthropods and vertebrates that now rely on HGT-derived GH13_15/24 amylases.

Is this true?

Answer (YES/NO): YES